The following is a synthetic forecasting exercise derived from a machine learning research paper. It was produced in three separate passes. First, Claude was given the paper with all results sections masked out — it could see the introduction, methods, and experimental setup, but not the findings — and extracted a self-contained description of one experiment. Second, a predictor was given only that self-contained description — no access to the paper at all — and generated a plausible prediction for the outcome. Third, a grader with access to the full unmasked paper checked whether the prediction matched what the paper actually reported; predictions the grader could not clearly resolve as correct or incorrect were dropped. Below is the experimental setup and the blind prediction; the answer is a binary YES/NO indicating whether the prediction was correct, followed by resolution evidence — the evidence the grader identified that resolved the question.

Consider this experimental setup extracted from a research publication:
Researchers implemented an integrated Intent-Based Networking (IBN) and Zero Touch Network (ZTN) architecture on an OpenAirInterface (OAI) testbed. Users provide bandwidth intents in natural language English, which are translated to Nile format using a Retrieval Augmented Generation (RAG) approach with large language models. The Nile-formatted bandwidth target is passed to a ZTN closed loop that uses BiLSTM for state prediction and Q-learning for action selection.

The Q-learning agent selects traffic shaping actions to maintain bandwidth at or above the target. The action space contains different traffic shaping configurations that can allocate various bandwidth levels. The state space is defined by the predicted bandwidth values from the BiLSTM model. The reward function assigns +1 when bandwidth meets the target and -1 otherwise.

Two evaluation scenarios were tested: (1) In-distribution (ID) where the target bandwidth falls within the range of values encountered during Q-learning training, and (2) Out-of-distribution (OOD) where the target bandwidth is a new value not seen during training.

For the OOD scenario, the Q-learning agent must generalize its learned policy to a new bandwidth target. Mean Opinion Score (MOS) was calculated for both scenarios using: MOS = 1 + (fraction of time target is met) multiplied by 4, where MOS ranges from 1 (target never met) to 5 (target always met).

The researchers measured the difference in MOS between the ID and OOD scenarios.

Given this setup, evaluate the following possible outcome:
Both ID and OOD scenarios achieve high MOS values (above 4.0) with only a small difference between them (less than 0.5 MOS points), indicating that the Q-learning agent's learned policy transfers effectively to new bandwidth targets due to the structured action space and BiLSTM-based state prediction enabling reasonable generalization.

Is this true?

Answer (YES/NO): NO